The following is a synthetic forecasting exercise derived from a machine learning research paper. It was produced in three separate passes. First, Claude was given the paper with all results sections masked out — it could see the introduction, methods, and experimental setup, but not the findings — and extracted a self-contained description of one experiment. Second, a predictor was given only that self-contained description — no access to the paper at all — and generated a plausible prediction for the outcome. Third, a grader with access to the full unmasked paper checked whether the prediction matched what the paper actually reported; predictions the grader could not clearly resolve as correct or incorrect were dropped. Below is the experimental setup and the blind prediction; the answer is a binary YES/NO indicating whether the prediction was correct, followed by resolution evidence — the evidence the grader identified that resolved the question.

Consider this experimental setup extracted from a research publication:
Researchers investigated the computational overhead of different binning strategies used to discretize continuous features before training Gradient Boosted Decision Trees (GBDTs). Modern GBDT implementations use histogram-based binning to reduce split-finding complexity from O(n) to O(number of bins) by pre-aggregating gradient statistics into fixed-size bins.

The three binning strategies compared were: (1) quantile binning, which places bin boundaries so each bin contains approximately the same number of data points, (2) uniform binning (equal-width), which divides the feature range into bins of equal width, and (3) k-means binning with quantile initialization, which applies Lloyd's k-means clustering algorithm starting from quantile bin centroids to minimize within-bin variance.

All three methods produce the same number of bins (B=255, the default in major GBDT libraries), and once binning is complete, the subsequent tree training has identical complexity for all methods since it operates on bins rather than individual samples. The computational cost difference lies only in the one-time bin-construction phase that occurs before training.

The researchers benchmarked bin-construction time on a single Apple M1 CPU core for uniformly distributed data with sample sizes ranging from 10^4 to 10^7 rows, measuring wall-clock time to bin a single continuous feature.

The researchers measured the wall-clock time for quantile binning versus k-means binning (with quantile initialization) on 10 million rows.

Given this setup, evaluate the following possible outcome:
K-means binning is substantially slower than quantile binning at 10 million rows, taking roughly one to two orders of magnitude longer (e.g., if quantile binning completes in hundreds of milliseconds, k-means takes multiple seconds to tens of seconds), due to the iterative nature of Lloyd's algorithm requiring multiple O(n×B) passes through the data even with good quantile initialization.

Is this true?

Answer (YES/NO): NO